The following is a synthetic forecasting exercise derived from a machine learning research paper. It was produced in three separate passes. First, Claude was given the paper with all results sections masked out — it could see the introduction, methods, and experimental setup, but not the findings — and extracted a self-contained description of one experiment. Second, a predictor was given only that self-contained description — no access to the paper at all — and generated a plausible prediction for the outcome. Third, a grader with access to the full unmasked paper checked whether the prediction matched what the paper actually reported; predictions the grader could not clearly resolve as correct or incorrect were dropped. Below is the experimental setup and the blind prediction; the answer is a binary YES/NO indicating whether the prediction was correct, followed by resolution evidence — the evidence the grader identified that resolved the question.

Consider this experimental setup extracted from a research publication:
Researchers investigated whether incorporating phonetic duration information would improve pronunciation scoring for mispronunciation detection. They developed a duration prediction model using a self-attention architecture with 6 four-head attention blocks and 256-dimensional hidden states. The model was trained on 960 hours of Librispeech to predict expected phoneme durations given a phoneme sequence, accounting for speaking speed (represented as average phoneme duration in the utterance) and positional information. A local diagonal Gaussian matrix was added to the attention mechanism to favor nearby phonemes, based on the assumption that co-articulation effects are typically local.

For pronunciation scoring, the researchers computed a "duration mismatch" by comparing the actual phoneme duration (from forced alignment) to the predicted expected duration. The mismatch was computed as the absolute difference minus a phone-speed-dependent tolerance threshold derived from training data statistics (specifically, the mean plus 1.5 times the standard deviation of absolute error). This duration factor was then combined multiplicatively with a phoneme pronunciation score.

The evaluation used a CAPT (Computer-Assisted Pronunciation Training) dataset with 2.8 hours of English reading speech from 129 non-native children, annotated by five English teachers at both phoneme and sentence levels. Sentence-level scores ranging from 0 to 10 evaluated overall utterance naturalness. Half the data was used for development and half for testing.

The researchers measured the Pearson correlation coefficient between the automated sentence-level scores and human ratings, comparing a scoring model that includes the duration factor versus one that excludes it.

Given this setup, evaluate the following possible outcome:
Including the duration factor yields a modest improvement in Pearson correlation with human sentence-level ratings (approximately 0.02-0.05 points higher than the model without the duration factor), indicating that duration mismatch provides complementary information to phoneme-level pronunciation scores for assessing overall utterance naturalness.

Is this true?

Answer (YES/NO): NO